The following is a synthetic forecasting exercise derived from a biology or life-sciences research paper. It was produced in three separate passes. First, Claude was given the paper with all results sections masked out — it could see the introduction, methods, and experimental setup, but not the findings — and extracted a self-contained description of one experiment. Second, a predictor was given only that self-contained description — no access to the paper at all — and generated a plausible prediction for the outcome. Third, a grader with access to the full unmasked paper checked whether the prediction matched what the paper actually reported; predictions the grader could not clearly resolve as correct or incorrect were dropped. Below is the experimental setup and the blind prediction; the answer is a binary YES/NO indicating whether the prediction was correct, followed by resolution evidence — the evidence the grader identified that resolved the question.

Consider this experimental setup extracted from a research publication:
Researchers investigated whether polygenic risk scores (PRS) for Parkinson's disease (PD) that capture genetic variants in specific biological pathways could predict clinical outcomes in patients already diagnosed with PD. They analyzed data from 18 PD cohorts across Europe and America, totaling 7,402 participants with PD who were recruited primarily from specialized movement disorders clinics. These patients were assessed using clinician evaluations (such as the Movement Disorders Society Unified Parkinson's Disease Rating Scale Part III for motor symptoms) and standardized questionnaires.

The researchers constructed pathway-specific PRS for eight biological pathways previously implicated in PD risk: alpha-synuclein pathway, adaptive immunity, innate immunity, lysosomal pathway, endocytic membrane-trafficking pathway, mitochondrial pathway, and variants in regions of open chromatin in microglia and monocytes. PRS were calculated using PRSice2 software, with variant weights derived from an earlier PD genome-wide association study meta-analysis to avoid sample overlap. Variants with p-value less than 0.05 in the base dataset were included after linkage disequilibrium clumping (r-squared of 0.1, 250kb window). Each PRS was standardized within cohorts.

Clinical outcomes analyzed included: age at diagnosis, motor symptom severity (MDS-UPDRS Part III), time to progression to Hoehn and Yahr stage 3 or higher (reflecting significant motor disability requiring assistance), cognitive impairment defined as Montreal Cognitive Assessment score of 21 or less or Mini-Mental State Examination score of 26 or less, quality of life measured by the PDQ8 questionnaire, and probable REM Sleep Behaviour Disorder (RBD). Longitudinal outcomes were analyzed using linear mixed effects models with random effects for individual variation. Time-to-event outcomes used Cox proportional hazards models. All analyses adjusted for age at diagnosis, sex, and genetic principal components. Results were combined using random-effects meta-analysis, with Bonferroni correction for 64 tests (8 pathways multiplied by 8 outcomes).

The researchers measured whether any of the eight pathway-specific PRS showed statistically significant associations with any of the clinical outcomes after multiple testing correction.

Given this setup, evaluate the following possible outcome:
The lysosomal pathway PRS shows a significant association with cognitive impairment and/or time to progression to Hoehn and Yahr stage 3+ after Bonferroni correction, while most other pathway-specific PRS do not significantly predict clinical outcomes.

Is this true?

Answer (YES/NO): NO